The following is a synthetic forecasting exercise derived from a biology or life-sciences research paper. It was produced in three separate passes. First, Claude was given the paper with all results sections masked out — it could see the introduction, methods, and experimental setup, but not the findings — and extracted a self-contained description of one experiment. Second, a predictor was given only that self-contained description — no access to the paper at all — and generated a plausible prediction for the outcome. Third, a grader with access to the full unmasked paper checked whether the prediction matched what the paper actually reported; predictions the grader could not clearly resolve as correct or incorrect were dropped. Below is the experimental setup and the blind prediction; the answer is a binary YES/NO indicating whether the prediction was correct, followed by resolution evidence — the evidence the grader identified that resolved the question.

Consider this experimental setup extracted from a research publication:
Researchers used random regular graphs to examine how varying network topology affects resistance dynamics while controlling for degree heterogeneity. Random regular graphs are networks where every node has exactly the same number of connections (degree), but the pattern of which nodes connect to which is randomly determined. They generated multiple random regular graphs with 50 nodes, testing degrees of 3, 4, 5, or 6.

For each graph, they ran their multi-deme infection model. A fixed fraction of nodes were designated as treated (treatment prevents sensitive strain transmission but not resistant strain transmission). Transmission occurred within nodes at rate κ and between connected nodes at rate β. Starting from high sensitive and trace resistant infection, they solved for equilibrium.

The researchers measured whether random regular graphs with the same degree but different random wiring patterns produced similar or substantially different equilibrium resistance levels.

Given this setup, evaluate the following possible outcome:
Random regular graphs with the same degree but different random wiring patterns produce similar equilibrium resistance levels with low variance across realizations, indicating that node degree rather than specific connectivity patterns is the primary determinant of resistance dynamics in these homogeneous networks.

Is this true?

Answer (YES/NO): NO